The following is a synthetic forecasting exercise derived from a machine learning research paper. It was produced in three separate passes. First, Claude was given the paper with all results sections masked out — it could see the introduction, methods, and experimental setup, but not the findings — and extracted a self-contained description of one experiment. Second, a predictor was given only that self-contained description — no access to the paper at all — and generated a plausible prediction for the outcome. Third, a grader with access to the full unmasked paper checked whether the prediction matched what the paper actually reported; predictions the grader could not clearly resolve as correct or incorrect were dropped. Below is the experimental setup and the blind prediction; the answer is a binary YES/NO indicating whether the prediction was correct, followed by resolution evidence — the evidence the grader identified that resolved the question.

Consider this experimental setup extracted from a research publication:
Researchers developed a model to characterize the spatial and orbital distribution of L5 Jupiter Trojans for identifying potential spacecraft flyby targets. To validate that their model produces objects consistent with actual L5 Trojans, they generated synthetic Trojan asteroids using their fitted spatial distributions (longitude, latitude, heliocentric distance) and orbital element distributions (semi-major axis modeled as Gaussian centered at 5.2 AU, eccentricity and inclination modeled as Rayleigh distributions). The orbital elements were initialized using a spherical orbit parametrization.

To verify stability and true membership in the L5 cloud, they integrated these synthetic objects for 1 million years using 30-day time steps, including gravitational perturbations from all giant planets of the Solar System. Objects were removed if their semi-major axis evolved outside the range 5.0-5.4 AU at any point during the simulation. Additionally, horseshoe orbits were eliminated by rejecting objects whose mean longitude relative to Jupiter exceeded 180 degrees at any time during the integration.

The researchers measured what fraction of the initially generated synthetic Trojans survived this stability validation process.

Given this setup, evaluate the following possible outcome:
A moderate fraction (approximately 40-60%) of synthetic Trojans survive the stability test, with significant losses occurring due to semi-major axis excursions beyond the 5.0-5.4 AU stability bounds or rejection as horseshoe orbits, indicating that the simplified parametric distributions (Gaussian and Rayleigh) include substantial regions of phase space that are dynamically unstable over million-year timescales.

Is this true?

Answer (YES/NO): NO